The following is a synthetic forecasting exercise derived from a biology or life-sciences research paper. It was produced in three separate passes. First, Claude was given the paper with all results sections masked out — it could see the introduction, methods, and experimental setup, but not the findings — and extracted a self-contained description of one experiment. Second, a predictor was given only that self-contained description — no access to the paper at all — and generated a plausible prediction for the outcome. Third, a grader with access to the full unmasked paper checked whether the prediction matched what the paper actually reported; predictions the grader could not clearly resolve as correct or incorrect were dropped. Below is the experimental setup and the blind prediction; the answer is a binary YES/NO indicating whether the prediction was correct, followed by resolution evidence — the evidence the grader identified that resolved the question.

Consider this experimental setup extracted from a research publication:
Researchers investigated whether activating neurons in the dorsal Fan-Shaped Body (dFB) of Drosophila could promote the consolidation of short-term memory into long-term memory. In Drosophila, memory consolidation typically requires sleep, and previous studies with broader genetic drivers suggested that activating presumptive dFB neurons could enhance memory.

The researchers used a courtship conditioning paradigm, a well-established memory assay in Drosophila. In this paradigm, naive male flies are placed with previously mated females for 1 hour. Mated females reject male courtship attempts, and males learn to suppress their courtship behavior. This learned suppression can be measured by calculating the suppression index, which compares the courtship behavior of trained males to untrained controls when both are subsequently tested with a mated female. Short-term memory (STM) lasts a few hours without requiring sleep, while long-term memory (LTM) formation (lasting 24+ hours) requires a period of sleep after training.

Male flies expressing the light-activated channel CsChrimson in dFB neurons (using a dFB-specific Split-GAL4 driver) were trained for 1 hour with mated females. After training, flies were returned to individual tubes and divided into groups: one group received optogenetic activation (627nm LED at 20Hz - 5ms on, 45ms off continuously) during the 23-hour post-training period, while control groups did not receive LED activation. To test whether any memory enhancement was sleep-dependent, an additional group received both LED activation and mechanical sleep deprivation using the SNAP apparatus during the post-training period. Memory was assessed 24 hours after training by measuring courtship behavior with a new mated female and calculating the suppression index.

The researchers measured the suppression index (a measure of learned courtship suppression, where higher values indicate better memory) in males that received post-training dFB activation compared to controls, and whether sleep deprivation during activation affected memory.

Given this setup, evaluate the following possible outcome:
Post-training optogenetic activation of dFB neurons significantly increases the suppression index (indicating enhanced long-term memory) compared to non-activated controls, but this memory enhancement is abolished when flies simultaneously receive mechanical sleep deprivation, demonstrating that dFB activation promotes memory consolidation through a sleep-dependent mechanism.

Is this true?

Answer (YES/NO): YES